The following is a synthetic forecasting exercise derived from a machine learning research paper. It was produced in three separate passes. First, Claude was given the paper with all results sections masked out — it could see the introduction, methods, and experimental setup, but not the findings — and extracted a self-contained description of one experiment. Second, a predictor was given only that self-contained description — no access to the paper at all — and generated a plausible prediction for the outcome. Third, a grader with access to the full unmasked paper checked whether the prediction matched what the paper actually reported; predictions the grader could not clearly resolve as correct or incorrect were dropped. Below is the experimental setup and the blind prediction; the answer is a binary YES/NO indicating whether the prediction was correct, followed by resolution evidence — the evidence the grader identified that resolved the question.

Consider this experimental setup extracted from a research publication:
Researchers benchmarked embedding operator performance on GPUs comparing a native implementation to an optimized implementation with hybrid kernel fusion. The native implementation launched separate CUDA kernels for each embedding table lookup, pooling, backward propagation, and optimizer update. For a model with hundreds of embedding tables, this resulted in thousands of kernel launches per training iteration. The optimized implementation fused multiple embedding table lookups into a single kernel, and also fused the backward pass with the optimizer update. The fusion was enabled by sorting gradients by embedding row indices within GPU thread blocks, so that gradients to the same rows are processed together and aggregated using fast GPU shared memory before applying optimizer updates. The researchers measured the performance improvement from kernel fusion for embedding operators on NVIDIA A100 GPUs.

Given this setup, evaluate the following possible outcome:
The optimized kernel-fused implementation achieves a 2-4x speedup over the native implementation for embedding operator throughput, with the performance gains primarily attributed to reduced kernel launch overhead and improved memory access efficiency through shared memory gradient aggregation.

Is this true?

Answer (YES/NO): NO